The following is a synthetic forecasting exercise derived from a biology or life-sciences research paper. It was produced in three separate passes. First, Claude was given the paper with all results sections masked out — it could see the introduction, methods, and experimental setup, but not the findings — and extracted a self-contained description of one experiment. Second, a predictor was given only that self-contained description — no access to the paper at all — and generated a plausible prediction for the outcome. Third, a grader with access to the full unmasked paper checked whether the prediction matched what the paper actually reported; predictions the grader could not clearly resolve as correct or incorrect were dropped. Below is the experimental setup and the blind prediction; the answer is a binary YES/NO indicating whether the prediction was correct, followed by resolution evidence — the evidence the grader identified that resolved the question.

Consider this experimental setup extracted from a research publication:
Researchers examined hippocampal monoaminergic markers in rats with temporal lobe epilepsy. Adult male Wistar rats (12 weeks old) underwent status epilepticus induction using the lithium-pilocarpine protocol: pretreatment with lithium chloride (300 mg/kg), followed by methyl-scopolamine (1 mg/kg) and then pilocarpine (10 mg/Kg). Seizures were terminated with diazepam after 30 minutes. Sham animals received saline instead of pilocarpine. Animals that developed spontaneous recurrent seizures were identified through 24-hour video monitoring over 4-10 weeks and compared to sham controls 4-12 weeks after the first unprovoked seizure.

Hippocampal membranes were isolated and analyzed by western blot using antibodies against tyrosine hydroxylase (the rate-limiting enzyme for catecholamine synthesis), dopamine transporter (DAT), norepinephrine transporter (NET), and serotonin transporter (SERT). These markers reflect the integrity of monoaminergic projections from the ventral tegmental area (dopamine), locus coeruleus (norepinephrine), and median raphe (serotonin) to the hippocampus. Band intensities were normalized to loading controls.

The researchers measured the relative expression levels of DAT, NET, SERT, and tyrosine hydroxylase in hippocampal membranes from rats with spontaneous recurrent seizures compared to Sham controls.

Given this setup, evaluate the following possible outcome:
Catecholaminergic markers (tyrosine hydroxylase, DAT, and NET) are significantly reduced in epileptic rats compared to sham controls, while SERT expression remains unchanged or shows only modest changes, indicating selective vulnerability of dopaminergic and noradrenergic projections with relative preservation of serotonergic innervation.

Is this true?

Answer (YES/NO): NO